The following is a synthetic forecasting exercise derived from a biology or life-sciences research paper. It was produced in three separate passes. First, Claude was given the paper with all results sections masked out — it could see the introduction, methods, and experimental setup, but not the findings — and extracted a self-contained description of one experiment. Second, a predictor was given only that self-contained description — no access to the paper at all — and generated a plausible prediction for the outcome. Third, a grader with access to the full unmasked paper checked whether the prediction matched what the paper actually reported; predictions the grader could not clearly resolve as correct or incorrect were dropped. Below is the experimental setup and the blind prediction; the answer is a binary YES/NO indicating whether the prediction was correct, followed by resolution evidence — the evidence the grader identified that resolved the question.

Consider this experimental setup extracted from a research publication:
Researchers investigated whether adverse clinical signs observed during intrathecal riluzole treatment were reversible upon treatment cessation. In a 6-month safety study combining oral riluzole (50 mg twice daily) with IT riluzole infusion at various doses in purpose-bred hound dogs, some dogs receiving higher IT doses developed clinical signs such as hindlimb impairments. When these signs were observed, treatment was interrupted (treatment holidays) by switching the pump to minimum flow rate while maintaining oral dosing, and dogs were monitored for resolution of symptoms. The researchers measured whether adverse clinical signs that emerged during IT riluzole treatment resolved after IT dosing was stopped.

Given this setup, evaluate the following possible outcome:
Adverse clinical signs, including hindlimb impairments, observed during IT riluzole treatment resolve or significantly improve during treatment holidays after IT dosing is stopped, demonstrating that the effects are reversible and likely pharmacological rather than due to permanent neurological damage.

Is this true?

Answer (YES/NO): YES